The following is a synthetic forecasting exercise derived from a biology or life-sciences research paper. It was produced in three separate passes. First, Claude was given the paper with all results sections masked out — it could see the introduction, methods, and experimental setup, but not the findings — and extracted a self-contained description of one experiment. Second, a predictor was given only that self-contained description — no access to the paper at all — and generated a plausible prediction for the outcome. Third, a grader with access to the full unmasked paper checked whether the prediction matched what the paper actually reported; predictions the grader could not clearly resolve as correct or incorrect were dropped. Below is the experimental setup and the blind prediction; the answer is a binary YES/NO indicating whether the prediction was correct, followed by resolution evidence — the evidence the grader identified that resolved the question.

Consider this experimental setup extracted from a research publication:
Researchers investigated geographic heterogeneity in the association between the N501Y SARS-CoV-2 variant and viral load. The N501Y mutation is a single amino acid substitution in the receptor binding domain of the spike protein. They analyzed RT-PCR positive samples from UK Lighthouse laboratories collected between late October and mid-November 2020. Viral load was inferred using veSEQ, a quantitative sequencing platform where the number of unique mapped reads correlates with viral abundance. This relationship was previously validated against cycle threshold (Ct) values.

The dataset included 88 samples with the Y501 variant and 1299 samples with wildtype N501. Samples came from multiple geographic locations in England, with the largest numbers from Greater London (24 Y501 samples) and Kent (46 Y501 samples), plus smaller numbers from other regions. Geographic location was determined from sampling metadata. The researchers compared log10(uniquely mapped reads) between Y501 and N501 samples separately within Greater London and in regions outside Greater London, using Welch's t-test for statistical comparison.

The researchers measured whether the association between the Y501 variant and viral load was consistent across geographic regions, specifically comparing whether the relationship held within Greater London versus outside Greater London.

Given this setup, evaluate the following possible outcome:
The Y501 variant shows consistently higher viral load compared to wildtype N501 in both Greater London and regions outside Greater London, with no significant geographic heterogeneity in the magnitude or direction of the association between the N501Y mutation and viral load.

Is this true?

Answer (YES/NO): NO